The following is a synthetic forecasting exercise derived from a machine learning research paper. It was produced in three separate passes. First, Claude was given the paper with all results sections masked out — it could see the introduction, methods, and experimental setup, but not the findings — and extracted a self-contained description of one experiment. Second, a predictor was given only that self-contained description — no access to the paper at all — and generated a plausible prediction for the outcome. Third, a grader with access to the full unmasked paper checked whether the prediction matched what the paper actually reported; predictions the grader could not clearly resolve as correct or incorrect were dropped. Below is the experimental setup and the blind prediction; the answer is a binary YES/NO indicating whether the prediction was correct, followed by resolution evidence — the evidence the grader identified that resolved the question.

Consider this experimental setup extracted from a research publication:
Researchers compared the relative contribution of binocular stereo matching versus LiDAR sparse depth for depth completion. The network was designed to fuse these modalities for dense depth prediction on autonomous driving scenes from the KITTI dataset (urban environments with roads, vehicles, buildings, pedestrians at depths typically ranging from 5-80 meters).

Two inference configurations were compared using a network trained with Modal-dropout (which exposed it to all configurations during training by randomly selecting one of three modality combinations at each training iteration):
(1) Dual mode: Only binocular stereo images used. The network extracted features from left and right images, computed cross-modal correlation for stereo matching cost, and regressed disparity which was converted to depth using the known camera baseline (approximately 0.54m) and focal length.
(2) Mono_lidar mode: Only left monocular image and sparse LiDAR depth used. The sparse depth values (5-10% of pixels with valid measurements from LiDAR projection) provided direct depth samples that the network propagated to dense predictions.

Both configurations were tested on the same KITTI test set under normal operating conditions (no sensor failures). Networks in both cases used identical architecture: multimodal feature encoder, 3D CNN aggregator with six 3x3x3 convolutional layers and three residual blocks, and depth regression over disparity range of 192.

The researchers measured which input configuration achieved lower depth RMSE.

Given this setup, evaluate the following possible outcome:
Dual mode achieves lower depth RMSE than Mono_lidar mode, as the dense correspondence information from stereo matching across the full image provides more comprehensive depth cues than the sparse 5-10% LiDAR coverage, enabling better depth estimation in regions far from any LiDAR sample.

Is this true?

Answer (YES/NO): YES